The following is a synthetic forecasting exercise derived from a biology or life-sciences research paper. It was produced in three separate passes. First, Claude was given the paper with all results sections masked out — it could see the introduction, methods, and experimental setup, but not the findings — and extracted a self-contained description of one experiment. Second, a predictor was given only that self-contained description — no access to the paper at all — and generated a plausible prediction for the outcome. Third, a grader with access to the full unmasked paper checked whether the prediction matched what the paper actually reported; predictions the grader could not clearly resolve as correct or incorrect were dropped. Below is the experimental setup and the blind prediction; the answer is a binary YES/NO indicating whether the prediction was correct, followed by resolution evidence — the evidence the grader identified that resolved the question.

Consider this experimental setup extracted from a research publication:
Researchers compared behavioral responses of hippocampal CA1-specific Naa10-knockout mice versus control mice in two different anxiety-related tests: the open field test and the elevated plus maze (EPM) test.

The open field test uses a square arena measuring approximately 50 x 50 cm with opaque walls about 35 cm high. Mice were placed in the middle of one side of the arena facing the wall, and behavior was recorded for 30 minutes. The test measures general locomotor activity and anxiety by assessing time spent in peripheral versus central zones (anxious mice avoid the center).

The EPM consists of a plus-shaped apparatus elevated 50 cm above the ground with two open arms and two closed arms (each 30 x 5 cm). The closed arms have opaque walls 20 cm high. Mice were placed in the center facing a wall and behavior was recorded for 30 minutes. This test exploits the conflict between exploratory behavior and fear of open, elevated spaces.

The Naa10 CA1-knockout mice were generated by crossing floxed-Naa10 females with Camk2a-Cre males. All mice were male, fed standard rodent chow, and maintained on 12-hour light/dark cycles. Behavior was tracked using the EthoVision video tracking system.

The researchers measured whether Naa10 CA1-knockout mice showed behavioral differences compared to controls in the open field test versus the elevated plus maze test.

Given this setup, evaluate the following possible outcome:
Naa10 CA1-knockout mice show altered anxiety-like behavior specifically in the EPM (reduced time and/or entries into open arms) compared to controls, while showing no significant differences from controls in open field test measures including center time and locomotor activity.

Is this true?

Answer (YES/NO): YES